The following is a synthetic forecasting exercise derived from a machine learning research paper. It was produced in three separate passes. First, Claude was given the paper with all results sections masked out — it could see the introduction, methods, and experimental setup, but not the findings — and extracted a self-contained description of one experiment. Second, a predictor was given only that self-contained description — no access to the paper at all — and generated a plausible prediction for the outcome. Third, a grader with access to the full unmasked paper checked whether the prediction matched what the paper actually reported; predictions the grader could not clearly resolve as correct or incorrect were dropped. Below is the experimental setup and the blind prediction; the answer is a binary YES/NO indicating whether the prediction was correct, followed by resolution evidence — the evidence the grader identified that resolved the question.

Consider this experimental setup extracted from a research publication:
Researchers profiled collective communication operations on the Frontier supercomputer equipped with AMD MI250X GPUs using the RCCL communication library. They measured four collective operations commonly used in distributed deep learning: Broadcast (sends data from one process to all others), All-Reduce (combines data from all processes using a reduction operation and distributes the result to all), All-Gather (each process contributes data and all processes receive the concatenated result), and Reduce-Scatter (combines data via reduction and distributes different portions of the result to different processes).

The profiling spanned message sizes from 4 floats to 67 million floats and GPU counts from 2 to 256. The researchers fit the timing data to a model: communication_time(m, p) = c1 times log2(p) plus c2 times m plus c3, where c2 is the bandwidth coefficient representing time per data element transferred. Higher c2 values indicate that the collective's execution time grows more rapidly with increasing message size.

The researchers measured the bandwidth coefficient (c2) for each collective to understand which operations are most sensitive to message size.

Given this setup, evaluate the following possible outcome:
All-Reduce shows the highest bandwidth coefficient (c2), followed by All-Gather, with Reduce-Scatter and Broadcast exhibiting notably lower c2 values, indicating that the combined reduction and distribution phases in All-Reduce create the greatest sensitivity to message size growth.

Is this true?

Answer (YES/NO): NO